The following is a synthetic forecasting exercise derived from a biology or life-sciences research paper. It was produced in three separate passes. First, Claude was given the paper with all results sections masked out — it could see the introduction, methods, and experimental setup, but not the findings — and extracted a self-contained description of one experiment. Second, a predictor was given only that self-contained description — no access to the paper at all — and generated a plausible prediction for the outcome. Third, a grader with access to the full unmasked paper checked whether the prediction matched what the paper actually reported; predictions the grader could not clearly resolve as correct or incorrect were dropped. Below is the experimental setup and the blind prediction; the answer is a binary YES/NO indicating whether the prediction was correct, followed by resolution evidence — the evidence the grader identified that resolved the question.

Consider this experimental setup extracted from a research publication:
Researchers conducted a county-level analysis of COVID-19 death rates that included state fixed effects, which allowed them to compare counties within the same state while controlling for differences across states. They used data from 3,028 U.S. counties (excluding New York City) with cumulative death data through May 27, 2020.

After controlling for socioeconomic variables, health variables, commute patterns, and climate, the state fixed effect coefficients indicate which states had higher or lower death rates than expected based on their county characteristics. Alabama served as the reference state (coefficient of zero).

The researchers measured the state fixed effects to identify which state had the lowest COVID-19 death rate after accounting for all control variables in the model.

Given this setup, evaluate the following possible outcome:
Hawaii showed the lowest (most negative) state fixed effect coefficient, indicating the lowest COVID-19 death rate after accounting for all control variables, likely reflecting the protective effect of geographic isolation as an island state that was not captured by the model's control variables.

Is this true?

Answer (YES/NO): NO